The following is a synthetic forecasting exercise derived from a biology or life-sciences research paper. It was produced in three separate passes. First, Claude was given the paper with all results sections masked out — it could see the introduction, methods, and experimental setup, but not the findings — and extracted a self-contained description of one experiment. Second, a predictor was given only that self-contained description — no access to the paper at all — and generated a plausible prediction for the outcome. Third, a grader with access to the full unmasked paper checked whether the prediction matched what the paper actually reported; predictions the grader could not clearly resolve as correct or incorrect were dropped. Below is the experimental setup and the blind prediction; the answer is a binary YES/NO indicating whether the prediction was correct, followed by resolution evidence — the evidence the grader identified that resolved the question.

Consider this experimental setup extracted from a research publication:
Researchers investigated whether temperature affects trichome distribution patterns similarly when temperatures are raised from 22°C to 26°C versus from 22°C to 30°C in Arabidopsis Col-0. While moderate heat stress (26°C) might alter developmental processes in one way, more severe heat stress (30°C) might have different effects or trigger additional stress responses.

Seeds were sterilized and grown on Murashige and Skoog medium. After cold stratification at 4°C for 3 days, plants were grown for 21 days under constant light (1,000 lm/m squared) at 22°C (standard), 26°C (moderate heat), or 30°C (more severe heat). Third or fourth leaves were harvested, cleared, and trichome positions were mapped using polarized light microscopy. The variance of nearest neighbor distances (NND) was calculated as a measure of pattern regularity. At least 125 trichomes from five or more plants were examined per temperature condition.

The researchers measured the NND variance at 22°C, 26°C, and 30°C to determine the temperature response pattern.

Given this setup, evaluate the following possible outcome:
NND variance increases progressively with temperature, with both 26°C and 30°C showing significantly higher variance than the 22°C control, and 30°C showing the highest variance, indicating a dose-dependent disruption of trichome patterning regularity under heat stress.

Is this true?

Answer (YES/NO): YES